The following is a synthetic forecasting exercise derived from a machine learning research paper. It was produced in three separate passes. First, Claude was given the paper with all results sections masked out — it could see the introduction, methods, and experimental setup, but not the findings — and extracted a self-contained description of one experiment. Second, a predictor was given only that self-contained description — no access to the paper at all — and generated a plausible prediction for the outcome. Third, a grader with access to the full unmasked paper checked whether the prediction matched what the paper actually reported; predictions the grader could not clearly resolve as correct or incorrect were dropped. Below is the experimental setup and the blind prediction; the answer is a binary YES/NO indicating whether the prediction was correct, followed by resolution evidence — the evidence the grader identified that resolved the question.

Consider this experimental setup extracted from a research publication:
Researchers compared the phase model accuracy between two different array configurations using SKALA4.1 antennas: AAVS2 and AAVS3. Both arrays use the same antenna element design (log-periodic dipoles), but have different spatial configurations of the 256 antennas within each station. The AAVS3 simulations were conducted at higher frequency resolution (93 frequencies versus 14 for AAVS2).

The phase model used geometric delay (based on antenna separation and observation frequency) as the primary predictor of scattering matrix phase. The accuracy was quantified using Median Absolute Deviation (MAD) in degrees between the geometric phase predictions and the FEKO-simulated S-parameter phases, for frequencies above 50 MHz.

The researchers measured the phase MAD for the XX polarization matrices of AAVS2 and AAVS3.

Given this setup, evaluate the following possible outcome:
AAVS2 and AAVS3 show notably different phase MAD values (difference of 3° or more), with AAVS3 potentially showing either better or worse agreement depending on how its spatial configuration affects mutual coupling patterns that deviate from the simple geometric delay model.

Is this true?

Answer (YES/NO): NO